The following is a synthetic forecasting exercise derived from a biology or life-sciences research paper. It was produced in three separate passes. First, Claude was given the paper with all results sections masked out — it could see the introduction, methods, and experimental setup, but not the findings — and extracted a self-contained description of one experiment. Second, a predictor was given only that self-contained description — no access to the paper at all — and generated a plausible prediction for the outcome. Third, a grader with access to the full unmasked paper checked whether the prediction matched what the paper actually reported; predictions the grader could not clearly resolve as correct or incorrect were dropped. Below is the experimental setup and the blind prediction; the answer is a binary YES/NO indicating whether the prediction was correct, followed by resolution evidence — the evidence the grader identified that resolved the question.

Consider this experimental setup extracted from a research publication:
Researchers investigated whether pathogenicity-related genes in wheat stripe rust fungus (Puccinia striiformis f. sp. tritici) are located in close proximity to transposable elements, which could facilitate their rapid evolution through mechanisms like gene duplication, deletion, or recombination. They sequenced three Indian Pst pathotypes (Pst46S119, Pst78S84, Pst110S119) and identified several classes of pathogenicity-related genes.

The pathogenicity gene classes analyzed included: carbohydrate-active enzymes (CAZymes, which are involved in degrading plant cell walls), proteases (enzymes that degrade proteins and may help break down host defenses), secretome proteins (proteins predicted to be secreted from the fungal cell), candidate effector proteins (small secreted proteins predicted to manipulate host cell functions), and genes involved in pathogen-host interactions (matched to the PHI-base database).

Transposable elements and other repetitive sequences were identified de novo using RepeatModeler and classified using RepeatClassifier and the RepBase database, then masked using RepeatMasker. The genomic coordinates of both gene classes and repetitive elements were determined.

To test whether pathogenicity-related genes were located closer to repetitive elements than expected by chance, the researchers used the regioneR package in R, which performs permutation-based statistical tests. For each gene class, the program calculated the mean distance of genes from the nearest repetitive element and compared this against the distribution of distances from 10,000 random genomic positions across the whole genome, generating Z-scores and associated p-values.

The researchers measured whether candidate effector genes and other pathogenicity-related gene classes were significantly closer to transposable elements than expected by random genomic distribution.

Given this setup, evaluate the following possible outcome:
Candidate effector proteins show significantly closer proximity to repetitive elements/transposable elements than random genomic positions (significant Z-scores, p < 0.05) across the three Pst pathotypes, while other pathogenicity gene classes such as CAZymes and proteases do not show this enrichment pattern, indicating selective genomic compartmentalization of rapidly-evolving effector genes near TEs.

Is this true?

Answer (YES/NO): NO